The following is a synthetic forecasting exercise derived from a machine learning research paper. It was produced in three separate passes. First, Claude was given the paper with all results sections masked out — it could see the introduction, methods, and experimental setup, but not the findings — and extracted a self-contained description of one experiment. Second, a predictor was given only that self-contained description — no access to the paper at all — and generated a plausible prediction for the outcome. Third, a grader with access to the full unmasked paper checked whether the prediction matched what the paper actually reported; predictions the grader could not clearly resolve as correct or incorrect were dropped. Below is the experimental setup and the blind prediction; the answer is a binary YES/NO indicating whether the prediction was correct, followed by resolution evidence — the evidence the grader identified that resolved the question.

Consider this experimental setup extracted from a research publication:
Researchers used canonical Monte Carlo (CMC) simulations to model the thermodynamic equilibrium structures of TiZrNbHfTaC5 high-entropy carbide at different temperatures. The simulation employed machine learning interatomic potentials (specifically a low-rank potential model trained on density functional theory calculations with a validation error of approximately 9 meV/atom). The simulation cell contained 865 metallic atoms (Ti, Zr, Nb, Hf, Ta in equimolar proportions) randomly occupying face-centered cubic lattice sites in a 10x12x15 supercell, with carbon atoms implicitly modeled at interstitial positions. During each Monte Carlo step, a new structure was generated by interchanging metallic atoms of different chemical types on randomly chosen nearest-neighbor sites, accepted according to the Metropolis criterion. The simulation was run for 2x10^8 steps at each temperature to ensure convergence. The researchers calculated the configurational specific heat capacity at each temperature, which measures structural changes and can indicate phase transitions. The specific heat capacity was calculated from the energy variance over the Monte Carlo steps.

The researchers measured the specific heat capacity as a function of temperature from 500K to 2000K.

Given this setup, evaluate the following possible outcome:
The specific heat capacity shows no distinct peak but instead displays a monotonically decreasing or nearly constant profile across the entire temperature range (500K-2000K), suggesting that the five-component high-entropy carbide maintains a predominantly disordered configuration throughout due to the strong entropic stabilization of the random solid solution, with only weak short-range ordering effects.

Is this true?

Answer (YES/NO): NO